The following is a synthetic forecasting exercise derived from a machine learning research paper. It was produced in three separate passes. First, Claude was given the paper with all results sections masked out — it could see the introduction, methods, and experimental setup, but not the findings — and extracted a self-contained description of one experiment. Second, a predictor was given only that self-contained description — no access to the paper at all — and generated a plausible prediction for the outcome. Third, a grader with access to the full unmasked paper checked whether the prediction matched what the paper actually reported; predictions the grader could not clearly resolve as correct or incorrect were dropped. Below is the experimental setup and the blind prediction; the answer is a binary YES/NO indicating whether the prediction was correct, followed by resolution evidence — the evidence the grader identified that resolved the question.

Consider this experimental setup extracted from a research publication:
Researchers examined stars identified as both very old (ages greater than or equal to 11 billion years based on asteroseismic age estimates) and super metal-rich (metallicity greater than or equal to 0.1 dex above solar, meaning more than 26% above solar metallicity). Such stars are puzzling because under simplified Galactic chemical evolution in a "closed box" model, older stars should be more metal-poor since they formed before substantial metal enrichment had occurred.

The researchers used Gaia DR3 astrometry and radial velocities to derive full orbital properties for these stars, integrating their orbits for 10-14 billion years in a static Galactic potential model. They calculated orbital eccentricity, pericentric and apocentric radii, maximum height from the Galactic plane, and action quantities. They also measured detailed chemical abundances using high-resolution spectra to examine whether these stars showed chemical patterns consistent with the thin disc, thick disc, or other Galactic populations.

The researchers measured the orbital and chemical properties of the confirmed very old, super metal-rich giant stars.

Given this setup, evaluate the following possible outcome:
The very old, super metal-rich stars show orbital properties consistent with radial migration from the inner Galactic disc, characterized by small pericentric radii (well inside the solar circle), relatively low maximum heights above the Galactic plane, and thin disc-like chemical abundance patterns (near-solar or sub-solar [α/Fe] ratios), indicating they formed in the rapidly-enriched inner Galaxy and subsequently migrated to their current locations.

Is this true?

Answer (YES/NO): NO